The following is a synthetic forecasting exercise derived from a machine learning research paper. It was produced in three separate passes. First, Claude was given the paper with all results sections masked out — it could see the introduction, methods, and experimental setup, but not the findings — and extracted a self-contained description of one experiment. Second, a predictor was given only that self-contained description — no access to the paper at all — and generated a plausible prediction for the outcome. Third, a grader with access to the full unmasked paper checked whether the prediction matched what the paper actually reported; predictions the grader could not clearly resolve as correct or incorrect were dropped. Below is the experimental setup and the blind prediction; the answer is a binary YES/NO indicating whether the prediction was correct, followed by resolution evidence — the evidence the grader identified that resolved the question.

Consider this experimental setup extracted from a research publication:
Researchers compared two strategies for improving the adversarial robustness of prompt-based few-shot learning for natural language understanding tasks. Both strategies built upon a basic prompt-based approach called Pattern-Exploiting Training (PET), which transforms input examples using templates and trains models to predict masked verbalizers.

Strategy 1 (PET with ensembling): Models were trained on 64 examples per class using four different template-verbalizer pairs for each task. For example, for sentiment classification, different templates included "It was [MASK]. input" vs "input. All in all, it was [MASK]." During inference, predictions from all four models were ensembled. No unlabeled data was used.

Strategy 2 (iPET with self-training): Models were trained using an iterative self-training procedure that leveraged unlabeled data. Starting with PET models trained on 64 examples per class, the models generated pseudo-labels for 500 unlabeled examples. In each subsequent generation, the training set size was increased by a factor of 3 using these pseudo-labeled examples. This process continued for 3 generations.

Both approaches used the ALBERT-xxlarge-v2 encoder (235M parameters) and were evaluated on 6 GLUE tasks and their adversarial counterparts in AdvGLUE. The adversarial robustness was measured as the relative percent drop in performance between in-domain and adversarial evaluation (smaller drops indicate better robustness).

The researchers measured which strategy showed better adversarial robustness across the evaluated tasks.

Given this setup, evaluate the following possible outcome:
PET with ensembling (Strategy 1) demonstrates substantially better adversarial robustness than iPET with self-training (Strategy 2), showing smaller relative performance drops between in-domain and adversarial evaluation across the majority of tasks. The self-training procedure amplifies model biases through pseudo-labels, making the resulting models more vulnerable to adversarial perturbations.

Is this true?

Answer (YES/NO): NO